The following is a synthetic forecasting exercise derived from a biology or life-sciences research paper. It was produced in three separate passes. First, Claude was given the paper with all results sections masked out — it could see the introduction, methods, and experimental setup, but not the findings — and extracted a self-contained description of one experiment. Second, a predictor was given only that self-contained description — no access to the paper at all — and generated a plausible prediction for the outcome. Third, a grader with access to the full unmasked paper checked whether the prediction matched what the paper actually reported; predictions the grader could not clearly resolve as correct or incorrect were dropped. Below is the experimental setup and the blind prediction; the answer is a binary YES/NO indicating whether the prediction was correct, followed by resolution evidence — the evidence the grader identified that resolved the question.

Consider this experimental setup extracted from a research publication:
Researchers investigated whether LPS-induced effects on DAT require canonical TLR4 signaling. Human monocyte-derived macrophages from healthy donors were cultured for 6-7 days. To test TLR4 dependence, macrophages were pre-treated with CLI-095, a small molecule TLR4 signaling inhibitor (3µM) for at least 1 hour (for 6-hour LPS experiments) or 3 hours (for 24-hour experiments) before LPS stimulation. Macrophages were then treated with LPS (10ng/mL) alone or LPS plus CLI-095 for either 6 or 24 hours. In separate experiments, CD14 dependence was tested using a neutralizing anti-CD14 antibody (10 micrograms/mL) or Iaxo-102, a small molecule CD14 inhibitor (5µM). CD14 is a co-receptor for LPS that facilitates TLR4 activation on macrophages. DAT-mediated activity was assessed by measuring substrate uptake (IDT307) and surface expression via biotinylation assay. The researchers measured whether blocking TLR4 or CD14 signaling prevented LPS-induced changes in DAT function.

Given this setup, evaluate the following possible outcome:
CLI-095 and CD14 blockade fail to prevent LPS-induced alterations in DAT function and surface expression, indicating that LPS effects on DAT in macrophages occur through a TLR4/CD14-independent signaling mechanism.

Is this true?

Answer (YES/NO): NO